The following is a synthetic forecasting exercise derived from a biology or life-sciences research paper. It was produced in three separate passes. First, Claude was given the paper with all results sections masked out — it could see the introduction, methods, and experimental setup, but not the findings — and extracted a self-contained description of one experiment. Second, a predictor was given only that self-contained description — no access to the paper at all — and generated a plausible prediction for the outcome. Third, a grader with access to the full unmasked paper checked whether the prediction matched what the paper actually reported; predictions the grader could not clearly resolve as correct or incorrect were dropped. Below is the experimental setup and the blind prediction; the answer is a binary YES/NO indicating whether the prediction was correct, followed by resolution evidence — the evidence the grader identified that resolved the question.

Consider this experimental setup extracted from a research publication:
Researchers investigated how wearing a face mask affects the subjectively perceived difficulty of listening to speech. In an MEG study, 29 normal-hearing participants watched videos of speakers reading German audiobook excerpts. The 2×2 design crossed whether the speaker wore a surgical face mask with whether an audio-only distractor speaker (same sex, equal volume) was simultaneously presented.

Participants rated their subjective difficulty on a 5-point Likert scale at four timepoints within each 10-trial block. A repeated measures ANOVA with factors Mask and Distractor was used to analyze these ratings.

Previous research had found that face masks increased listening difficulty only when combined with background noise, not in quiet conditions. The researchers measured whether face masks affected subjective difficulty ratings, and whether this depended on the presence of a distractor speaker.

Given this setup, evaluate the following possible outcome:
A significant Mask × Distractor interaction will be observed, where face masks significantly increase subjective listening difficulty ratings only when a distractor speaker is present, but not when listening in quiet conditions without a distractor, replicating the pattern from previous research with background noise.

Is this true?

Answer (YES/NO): NO